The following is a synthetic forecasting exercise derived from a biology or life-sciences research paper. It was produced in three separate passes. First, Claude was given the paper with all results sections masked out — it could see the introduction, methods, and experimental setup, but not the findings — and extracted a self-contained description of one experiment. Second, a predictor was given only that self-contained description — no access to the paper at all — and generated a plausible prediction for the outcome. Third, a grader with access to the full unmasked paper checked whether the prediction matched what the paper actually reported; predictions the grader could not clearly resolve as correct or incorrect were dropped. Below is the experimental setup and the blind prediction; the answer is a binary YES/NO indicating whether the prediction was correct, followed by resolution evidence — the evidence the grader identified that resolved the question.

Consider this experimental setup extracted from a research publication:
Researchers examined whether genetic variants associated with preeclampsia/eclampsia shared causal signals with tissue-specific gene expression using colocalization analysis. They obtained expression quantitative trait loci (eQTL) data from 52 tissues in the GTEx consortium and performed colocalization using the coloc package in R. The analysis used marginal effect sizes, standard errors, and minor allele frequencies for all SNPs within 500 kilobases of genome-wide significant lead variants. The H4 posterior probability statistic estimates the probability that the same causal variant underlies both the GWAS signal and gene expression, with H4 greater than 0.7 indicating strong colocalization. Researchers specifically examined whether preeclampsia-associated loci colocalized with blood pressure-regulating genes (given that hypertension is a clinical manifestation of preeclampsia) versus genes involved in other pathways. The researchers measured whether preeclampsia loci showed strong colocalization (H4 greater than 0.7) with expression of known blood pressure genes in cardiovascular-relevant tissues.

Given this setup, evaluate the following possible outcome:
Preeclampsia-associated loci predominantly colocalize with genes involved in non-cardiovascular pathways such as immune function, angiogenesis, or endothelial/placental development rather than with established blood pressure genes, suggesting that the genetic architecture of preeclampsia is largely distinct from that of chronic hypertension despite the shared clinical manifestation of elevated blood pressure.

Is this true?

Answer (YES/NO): NO